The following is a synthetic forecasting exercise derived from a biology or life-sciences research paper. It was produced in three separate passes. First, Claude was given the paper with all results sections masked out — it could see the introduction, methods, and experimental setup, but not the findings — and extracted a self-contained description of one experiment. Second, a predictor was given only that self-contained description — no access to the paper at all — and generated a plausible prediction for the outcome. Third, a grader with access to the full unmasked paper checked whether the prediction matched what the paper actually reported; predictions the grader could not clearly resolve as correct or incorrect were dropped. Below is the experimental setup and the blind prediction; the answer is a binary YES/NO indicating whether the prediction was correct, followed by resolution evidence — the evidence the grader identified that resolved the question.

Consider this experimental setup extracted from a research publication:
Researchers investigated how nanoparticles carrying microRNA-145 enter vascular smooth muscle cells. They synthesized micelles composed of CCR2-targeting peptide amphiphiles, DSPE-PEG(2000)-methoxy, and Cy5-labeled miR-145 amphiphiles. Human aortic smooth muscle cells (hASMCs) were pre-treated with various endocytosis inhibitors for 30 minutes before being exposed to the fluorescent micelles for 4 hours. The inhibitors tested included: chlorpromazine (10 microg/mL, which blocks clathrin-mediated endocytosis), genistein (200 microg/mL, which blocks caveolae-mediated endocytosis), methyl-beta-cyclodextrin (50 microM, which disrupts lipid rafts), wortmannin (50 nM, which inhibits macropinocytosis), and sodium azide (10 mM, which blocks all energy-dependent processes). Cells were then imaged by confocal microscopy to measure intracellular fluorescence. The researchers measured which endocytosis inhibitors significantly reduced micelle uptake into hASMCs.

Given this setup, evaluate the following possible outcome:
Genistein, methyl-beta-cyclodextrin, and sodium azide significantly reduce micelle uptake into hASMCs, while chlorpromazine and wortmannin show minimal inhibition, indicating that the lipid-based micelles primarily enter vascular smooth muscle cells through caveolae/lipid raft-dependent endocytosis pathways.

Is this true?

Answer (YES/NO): YES